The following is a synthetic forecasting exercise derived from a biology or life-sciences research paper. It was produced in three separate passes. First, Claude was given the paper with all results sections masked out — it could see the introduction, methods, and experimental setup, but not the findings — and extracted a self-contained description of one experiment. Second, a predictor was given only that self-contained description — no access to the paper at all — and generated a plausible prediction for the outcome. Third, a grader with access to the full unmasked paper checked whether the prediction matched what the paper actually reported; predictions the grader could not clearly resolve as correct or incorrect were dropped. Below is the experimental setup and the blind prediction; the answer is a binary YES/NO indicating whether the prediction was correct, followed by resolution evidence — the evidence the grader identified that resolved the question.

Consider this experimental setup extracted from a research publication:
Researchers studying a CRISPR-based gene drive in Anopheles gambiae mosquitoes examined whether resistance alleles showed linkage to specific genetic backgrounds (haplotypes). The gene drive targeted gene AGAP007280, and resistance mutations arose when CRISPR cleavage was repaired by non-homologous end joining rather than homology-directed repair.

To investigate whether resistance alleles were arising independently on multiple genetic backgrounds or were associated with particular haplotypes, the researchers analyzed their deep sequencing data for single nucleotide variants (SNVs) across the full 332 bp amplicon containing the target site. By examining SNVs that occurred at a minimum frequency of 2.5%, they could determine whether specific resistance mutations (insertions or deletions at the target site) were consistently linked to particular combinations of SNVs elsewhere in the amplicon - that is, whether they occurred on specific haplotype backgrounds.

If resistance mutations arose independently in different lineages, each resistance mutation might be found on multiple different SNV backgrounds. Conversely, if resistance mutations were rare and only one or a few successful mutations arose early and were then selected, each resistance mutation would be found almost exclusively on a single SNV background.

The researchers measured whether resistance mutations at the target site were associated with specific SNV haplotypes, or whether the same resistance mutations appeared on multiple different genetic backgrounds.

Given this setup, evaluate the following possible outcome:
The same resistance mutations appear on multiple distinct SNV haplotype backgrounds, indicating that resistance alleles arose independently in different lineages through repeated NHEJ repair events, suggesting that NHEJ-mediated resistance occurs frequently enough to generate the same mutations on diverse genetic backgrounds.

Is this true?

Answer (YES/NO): YES